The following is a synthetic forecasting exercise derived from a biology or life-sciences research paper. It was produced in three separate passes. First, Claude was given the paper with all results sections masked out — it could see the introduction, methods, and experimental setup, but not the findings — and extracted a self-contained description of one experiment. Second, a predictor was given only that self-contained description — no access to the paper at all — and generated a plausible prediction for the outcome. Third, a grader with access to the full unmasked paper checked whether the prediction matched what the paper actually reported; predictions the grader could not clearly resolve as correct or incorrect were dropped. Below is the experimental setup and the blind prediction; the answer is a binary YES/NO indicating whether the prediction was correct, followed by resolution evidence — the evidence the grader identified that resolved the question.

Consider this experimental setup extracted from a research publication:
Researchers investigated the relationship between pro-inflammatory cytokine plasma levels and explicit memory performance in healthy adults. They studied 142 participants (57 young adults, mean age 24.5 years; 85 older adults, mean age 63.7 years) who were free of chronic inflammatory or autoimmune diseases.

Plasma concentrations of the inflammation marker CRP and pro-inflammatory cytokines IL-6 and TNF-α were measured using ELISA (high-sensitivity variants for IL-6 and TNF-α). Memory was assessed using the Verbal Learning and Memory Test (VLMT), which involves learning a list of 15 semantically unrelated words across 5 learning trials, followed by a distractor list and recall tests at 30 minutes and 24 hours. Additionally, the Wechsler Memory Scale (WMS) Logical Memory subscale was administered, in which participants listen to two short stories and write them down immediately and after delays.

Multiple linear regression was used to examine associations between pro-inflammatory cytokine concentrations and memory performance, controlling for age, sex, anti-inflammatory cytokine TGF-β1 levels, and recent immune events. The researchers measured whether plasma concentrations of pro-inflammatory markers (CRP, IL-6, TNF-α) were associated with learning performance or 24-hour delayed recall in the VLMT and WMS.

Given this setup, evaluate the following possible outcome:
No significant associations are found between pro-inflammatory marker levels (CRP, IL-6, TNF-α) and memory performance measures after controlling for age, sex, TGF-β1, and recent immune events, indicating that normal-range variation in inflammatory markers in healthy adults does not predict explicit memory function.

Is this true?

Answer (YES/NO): YES